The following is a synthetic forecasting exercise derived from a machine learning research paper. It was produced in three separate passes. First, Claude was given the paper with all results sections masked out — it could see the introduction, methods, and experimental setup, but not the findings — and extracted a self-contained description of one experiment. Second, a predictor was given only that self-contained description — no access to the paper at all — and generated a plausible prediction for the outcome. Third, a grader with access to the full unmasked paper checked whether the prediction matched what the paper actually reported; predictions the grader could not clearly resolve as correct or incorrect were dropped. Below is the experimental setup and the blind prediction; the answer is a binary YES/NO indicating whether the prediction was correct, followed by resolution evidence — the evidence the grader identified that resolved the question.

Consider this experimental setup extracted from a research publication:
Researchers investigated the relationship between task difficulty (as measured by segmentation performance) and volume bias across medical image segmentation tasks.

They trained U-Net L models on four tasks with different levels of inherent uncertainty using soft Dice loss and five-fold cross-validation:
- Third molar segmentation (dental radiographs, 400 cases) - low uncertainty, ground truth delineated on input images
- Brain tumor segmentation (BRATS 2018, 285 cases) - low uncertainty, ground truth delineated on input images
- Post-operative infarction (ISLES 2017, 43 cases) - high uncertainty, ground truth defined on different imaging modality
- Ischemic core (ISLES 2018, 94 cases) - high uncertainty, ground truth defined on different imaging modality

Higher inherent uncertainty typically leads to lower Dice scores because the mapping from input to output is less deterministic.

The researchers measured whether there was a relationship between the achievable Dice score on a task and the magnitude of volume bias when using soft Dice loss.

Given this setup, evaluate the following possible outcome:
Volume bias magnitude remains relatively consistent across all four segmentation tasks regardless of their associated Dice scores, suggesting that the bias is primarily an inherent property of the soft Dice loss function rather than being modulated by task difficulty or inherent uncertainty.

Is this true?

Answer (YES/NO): NO